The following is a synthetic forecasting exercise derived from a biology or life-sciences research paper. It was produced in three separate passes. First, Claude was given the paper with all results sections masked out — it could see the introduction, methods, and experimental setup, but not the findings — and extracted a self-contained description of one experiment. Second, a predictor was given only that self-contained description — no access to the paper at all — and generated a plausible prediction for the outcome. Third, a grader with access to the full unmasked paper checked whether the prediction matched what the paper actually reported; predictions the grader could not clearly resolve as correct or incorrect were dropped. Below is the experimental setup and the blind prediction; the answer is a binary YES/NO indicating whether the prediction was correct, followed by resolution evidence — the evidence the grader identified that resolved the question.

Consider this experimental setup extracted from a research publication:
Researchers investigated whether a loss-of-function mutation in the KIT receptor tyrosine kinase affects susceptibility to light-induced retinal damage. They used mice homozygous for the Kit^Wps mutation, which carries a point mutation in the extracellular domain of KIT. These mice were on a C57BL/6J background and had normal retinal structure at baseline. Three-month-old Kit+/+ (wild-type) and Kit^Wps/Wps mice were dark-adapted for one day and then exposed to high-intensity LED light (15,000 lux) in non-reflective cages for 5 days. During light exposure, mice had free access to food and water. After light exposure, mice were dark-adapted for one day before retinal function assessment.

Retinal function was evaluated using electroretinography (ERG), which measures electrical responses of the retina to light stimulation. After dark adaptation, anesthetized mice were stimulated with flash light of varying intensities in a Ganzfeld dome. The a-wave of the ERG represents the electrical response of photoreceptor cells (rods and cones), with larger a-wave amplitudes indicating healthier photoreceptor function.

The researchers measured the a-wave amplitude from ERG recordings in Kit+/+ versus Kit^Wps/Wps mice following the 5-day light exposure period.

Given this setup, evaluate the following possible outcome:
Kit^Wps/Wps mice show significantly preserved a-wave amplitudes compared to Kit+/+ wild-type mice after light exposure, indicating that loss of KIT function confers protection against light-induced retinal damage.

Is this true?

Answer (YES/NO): NO